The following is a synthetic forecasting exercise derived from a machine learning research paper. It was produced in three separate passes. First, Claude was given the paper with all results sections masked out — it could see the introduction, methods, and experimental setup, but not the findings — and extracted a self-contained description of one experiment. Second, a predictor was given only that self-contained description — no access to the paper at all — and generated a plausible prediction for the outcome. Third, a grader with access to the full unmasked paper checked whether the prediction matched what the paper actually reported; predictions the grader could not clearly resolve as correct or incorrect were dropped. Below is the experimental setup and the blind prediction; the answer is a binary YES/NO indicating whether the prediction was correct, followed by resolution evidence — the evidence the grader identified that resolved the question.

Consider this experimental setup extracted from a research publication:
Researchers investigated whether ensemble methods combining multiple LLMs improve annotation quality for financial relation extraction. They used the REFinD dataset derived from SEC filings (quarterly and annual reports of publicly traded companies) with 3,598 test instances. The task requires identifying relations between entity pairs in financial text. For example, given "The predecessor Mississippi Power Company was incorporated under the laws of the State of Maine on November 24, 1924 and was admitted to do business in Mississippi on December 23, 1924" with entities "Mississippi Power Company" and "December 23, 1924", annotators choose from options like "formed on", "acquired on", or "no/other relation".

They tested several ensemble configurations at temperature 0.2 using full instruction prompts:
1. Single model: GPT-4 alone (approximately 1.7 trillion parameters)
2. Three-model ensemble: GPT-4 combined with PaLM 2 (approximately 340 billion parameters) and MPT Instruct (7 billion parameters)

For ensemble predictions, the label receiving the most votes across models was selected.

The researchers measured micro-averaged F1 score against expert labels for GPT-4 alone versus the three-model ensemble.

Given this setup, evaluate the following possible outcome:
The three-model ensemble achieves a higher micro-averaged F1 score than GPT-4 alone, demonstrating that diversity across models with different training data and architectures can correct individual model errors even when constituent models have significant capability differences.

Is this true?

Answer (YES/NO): NO